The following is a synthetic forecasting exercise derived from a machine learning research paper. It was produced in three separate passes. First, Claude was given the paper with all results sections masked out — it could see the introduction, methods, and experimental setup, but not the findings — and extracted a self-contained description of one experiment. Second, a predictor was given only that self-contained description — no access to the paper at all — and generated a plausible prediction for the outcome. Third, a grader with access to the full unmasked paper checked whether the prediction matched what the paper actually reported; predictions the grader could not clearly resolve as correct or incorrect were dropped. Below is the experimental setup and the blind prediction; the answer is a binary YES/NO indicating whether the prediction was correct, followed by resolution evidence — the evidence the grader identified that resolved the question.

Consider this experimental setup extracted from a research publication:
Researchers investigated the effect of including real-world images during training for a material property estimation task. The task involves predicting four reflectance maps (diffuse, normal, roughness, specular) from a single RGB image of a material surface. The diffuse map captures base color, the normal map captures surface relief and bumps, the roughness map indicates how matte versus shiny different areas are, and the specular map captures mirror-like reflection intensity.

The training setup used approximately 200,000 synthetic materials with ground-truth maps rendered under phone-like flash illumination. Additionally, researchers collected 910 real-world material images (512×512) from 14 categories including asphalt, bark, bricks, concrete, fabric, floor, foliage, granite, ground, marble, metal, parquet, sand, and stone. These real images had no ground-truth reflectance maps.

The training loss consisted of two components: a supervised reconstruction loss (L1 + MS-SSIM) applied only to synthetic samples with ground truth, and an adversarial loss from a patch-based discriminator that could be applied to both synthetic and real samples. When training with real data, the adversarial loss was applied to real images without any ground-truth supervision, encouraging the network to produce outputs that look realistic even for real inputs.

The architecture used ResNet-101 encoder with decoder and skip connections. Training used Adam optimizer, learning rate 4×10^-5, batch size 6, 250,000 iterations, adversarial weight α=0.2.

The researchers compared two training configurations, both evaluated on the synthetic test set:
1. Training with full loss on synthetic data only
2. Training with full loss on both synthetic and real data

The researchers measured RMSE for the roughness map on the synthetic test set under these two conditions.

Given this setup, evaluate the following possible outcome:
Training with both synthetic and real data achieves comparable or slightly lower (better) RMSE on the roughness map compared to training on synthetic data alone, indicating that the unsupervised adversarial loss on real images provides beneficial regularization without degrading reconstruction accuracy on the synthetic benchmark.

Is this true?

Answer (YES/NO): NO